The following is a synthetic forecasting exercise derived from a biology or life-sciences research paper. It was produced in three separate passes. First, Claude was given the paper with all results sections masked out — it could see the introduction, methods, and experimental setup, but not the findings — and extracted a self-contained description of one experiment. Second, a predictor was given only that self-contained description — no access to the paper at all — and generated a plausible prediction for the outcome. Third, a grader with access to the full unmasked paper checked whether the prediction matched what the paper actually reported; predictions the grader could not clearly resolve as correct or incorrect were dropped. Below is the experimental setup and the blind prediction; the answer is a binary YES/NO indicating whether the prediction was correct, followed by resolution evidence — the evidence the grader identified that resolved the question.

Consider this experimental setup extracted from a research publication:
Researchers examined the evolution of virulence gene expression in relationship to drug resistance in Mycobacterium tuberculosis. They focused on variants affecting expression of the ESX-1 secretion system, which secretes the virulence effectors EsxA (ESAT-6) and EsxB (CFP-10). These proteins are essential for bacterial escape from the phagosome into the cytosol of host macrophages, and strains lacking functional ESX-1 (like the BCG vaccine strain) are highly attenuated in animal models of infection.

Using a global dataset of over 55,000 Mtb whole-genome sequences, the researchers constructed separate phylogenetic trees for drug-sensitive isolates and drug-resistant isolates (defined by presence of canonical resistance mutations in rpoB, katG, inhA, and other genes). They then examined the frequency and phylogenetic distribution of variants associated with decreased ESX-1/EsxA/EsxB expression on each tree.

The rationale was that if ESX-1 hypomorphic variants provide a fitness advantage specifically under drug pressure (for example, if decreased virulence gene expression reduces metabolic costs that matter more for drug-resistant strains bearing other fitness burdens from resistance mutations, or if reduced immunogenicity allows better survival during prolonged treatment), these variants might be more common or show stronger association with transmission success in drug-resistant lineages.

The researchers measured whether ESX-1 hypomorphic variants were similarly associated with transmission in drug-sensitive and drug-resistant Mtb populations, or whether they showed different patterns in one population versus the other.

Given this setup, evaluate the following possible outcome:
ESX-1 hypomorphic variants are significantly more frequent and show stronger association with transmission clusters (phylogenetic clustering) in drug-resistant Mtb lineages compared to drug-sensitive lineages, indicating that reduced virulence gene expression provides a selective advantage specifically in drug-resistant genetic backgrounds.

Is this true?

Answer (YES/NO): NO